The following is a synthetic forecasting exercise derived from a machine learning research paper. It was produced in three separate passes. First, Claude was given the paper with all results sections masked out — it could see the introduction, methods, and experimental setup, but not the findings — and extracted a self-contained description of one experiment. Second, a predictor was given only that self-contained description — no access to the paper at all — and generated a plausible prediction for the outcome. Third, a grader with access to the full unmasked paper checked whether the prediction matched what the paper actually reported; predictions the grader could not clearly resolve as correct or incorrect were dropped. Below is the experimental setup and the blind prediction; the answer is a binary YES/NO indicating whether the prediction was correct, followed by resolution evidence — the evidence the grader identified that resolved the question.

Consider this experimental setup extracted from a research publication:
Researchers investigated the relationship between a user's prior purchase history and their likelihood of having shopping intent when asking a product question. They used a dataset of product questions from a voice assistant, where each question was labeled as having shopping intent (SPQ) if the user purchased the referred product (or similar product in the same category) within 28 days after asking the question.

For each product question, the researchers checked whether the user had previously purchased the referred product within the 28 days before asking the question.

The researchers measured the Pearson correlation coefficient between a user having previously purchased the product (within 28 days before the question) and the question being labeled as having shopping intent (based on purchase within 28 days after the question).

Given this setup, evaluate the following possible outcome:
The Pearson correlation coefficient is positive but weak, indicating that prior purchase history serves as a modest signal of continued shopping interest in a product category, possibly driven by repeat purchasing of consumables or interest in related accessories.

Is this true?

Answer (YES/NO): NO